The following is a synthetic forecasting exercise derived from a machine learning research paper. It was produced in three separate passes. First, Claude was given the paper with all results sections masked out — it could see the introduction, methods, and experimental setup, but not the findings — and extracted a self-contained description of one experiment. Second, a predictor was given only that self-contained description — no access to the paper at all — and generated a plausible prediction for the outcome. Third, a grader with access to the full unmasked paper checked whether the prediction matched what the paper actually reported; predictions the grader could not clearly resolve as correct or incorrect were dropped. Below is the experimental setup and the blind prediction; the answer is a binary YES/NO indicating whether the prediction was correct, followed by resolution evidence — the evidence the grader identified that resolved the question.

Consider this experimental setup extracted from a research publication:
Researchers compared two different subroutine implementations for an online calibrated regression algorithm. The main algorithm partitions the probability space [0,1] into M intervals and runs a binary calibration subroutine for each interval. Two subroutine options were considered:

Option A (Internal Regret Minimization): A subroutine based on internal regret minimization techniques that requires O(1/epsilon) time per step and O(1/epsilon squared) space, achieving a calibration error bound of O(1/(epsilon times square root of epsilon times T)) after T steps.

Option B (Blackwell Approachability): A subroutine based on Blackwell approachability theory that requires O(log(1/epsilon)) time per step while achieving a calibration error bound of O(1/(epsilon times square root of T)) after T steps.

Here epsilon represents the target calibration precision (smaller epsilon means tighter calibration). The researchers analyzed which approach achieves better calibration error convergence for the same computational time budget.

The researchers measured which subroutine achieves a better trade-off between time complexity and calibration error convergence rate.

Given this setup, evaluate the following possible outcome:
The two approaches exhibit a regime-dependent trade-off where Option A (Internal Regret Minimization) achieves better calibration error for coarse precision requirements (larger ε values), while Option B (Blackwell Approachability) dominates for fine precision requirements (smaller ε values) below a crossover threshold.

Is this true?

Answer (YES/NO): NO